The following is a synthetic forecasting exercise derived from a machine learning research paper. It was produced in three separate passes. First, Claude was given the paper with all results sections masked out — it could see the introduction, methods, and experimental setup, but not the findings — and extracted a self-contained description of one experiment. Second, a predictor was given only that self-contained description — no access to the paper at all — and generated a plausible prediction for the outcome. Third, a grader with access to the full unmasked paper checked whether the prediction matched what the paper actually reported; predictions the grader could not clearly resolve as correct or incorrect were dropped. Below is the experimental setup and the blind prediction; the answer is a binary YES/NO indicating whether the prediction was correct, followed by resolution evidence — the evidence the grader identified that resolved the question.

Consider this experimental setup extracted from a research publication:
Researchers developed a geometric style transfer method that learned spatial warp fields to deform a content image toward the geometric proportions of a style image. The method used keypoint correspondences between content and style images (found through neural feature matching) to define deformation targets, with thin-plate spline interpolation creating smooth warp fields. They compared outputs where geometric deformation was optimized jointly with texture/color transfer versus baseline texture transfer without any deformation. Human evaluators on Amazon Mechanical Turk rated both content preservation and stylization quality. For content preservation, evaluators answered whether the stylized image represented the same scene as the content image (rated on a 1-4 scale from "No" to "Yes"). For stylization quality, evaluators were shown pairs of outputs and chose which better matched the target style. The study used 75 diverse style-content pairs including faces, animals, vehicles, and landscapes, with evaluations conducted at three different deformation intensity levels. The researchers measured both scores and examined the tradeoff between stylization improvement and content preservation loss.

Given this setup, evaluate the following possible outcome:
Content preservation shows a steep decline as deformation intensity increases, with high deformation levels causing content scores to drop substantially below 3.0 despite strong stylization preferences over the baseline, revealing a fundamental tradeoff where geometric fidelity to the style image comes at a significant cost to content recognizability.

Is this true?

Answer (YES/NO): NO